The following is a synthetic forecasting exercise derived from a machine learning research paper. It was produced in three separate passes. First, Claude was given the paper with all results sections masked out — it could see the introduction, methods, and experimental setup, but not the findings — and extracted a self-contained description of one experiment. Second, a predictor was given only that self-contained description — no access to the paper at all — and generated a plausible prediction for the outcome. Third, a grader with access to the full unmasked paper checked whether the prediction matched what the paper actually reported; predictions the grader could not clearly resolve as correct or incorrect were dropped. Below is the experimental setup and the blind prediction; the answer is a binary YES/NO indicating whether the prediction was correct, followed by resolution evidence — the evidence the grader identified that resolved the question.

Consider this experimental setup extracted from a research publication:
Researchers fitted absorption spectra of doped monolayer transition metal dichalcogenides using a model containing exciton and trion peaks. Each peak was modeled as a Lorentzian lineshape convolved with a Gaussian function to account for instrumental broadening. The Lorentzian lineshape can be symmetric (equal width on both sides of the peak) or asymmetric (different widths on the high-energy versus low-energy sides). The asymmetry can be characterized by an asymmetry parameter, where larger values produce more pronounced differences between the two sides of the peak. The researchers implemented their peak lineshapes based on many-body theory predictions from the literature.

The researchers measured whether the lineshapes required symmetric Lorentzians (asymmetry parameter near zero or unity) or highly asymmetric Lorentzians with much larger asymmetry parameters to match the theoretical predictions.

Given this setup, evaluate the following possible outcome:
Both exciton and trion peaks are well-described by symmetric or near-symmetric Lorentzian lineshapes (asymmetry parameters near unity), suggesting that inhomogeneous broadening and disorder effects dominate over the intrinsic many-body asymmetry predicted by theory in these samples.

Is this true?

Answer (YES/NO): NO